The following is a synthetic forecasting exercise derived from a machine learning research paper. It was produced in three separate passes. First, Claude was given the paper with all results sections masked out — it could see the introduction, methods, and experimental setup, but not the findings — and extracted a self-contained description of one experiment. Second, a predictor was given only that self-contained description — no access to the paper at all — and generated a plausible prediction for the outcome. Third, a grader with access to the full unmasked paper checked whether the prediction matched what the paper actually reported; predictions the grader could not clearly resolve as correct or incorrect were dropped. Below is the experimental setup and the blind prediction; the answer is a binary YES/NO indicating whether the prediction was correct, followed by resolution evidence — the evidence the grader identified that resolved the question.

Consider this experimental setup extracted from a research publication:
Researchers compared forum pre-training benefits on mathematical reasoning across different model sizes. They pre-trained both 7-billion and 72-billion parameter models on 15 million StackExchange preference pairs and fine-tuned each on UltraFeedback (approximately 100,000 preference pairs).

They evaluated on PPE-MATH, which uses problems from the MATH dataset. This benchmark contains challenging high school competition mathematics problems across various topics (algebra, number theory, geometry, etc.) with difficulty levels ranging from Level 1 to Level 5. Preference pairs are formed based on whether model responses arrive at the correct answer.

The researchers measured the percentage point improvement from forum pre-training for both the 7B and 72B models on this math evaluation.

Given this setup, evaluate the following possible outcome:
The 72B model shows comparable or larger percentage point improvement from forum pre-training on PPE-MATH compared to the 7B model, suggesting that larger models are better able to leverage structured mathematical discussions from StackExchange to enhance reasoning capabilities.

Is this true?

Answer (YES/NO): YES